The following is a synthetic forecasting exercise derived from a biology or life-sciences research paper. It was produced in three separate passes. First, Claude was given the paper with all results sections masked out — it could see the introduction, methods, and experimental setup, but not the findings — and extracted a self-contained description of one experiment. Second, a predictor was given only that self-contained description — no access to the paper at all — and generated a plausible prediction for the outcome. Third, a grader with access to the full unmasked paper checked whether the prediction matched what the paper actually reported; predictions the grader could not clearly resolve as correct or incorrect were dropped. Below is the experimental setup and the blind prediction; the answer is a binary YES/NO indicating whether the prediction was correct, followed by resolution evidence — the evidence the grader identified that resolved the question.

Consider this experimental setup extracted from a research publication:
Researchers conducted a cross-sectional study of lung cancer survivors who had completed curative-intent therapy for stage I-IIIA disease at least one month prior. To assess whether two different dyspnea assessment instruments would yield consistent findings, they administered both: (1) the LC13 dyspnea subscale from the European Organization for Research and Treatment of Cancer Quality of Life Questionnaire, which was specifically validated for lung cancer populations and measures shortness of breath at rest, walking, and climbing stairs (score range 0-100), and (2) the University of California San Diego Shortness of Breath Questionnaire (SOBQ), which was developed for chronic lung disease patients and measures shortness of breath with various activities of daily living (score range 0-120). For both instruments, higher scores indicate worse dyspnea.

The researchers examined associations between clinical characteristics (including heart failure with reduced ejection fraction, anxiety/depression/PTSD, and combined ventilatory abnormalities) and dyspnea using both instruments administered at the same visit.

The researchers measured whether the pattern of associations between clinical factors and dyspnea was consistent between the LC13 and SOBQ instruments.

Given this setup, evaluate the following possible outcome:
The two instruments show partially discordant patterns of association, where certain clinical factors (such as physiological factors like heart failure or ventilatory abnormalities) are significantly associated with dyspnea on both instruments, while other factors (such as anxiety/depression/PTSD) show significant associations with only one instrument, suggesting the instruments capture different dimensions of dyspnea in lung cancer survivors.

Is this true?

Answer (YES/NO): NO